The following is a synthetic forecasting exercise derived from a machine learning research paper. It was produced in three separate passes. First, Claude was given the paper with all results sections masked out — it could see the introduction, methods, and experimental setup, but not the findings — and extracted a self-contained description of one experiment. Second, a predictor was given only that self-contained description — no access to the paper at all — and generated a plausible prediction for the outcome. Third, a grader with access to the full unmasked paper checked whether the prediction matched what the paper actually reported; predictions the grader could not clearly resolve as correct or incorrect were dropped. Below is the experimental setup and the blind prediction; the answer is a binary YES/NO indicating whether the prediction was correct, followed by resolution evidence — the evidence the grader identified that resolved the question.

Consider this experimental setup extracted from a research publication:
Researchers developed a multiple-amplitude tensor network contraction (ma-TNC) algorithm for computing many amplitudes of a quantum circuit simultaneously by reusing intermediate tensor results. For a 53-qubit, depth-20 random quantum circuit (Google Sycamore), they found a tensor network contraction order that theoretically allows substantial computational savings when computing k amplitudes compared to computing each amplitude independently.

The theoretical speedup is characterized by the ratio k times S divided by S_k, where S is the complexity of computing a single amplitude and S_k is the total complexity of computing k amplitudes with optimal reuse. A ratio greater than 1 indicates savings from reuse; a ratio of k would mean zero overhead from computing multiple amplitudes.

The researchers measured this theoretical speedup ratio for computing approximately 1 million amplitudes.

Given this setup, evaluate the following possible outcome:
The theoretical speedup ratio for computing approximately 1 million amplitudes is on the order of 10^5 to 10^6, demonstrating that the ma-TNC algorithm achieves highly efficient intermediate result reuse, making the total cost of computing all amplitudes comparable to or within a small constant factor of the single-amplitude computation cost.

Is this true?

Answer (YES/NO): NO